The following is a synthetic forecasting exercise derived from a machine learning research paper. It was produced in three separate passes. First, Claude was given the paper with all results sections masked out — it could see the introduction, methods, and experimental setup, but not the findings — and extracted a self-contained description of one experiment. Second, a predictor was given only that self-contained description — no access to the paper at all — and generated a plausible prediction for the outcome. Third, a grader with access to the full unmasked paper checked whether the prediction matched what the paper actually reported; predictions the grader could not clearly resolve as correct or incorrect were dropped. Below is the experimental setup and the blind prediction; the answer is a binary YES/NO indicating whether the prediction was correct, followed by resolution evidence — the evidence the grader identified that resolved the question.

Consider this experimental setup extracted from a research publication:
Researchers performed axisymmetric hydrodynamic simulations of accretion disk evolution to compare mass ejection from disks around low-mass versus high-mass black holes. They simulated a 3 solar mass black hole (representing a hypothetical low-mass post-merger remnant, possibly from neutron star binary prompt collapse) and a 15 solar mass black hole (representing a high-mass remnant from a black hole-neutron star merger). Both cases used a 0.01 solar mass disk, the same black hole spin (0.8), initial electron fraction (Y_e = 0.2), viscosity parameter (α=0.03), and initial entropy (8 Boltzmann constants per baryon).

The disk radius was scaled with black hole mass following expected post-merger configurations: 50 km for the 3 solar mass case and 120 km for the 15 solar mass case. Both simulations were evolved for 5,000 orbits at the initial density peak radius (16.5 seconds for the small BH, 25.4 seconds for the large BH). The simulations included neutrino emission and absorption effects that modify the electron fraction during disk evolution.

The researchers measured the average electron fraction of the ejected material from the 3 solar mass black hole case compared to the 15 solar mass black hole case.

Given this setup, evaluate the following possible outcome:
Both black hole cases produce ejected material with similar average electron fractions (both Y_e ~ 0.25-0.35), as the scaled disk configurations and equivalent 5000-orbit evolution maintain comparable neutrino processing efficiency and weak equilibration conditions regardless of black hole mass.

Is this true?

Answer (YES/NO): YES